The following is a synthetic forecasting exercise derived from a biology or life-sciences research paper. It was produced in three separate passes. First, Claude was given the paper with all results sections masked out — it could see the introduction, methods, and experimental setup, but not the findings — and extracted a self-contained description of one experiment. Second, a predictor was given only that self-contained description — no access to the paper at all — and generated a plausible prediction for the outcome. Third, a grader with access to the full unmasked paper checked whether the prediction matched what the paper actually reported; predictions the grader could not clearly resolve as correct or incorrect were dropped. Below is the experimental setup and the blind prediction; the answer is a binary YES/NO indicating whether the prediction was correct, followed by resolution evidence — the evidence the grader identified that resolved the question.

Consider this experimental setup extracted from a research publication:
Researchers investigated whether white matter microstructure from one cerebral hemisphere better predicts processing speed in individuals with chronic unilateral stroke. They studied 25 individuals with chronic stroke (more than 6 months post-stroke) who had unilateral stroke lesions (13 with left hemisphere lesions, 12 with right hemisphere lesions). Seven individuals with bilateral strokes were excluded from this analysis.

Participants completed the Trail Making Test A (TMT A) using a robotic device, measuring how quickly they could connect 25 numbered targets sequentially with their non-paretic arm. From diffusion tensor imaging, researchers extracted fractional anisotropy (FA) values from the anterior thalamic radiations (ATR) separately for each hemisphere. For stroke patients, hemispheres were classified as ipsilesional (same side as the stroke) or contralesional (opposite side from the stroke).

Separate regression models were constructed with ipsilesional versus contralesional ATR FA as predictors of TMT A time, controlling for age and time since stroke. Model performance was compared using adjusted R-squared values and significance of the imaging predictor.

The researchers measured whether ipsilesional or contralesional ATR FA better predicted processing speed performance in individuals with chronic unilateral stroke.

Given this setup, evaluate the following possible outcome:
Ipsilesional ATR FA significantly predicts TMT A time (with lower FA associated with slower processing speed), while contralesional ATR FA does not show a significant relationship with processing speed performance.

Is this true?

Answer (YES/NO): YES